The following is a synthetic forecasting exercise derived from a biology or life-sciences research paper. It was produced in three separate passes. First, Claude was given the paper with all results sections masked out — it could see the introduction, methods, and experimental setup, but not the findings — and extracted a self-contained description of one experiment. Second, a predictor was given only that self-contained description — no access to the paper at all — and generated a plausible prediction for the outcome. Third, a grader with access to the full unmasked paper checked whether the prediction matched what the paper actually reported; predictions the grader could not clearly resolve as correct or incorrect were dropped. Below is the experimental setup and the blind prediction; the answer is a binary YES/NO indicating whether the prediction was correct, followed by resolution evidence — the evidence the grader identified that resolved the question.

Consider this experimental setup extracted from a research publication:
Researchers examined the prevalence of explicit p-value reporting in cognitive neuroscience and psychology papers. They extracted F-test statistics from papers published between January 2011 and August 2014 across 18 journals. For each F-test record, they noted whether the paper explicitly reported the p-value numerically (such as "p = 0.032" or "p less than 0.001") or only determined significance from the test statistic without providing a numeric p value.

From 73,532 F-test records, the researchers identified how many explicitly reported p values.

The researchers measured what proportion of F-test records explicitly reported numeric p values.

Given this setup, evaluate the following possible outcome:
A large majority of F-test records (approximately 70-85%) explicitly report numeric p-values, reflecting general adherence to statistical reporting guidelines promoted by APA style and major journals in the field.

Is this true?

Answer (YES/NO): NO